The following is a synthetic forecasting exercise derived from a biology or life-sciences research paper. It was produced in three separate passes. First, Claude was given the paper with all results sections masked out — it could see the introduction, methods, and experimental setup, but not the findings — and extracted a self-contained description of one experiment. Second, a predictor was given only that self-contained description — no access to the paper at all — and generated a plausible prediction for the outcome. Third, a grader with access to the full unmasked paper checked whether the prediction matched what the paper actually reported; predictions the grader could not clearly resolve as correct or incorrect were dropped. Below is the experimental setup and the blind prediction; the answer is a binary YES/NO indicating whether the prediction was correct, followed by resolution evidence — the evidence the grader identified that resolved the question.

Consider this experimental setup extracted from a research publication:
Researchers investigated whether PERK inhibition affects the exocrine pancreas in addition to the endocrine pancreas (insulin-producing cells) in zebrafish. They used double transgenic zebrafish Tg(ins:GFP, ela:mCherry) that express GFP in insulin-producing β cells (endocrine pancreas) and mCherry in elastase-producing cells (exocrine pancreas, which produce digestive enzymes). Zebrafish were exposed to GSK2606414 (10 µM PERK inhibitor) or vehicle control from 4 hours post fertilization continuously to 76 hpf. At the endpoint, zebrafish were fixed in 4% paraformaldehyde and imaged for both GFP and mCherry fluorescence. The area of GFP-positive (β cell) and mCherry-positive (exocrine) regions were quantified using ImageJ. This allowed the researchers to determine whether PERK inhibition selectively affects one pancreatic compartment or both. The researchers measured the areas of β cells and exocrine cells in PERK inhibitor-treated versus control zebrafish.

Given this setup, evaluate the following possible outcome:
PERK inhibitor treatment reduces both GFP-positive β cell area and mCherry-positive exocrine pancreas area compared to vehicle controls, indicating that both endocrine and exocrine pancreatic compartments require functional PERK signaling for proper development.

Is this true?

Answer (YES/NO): NO